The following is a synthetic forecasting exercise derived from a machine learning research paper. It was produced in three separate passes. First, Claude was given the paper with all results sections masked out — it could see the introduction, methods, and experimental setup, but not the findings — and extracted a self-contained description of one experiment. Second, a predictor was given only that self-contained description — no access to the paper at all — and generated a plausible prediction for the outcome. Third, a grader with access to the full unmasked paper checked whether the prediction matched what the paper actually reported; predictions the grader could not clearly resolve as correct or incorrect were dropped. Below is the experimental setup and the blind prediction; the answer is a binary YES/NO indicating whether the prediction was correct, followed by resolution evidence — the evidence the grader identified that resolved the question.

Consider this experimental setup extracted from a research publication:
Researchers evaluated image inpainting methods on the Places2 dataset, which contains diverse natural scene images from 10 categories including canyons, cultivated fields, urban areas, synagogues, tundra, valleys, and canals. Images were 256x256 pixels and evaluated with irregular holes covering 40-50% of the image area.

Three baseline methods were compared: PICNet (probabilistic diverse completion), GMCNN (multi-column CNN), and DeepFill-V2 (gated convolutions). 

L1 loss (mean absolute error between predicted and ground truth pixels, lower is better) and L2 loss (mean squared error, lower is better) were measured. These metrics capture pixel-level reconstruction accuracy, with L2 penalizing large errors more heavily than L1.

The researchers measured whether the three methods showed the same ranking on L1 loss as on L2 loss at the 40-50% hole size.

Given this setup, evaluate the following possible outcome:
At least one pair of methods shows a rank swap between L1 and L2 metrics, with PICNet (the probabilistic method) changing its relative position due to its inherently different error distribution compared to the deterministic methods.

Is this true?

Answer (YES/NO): NO